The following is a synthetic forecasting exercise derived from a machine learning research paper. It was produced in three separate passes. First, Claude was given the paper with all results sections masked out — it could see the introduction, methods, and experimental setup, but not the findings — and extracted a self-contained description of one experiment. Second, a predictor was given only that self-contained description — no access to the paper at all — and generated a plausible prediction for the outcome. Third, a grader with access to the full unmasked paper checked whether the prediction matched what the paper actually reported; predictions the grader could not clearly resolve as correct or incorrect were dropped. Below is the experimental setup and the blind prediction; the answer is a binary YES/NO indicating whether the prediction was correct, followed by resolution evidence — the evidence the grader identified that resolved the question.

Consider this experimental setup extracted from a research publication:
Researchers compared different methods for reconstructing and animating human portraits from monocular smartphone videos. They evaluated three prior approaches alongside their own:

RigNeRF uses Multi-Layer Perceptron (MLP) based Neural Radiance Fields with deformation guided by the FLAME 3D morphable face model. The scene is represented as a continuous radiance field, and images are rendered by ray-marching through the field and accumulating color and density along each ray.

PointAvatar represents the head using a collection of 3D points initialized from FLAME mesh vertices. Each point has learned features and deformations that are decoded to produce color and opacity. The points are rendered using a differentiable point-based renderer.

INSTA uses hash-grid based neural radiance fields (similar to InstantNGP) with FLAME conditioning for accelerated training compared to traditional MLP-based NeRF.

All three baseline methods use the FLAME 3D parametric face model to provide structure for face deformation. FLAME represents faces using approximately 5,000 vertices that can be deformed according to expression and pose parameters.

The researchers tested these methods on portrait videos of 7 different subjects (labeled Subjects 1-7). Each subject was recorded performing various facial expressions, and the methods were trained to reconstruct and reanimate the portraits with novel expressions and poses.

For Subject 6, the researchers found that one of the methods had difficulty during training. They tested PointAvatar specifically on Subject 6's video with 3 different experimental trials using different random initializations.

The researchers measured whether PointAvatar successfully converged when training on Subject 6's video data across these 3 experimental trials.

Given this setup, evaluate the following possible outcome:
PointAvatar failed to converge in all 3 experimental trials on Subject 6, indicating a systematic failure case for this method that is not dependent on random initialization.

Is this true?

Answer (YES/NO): YES